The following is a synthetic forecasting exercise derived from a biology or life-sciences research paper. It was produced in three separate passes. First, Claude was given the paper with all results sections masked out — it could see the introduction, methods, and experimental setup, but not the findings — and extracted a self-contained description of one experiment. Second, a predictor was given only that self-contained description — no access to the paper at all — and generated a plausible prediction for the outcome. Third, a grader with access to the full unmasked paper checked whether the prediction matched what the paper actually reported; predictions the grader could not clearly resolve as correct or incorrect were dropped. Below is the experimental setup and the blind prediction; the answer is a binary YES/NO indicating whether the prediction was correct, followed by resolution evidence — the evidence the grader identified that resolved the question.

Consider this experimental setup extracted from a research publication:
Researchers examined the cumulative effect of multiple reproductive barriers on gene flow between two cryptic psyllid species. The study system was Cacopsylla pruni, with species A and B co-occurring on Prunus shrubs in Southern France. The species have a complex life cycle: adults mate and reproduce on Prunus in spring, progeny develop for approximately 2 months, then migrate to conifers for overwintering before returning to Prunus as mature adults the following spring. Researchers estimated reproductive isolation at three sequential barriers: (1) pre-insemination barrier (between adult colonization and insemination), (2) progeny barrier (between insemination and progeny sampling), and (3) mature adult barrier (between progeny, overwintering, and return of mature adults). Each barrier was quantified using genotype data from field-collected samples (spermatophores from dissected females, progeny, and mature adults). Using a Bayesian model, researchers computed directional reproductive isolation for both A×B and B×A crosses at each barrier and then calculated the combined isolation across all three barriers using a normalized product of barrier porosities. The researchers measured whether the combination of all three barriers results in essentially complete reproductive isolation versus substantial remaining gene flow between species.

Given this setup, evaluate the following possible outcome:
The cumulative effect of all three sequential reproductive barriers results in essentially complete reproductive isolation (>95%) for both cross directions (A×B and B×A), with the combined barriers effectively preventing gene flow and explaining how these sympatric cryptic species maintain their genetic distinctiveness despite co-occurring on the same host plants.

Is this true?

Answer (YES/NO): YES